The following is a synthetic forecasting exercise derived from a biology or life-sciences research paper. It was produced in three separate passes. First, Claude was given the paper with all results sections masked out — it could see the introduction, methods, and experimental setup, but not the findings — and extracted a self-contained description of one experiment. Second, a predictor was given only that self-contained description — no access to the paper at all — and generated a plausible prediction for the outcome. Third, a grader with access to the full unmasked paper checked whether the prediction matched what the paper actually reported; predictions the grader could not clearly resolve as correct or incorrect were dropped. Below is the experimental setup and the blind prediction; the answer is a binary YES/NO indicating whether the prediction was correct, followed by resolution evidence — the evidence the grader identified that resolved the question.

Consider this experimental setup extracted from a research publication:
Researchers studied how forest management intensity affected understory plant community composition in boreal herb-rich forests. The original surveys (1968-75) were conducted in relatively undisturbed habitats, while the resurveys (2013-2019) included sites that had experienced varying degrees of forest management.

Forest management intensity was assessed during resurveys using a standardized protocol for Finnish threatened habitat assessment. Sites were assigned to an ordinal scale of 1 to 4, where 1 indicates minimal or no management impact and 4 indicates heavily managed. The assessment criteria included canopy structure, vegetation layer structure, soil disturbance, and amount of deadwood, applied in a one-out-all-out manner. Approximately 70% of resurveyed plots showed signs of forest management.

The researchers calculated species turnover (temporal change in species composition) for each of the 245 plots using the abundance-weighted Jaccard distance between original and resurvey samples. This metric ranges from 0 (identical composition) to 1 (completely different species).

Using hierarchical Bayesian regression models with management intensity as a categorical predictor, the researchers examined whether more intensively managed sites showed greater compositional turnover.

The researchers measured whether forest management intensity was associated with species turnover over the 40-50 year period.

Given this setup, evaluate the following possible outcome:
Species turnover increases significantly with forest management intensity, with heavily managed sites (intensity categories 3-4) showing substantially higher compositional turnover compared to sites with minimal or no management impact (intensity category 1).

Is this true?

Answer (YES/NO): YES